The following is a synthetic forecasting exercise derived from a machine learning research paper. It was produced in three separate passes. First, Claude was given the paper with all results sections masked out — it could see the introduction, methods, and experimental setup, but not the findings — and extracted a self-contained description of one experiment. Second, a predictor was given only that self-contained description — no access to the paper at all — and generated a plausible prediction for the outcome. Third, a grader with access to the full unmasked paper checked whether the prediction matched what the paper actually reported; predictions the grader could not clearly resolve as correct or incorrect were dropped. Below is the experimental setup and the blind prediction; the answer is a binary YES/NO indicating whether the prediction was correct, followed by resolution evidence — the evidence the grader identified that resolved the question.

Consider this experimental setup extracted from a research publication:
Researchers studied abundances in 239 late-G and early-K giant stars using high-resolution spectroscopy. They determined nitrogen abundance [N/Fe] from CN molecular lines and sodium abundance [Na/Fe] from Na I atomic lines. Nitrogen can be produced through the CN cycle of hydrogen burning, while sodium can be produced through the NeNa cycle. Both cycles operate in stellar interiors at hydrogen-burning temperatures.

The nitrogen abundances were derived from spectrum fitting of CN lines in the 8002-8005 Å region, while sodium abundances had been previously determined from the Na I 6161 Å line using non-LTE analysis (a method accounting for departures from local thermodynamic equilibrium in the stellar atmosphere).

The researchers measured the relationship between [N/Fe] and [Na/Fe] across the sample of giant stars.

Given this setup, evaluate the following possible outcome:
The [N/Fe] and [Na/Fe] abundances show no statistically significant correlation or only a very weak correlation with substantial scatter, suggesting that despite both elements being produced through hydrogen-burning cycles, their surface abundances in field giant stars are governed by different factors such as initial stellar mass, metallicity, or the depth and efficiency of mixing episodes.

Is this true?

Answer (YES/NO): NO